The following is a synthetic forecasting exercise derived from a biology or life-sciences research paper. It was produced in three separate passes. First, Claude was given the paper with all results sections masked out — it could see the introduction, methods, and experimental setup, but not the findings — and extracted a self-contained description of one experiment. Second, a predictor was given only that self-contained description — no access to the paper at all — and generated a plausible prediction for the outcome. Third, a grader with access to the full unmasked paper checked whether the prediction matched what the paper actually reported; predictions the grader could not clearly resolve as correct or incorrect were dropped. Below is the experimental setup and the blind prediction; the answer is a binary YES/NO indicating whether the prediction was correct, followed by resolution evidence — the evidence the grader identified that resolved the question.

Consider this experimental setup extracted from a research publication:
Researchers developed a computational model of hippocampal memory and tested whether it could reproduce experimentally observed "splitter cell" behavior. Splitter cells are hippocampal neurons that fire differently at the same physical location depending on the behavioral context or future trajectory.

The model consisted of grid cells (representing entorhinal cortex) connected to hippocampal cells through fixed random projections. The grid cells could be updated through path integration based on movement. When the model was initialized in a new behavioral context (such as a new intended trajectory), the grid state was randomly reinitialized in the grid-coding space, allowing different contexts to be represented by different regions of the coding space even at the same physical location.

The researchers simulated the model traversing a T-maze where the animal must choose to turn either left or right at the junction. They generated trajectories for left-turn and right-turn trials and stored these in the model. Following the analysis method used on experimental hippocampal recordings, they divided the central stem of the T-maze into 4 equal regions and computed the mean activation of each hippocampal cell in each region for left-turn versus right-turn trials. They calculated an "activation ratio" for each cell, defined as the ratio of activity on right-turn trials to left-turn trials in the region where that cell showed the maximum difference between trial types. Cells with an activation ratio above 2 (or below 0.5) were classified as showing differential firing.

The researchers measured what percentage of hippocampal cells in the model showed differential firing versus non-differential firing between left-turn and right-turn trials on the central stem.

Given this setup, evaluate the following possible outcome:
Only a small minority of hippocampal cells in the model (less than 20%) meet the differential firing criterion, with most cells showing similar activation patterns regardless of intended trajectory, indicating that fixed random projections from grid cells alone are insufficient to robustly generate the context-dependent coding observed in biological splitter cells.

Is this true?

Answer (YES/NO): NO